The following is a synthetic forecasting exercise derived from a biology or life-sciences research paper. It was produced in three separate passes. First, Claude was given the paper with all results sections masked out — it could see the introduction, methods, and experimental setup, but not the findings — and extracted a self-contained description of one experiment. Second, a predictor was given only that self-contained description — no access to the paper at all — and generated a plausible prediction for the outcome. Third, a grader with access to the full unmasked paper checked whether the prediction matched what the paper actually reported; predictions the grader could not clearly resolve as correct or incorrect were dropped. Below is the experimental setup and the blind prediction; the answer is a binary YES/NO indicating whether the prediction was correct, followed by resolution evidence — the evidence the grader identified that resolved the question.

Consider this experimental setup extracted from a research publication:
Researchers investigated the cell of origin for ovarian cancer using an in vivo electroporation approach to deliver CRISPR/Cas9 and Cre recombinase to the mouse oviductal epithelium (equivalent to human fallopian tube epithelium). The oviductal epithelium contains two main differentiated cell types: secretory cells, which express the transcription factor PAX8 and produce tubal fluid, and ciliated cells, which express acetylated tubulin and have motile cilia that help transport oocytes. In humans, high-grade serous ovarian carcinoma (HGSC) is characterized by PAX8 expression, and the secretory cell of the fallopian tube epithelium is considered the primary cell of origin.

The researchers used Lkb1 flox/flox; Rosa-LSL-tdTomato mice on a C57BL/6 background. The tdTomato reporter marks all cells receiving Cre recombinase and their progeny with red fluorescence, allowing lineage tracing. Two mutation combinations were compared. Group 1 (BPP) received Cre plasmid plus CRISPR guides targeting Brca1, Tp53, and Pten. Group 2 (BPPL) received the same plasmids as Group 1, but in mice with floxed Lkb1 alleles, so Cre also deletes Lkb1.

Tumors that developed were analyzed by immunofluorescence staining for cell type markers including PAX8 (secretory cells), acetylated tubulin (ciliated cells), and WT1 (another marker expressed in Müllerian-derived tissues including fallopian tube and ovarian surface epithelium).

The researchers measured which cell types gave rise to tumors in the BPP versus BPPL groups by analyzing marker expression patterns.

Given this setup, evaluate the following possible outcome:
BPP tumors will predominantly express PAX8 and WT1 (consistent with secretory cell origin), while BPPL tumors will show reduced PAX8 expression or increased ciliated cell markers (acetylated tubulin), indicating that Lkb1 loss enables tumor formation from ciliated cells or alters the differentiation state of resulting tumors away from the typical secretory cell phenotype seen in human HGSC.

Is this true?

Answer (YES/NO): NO